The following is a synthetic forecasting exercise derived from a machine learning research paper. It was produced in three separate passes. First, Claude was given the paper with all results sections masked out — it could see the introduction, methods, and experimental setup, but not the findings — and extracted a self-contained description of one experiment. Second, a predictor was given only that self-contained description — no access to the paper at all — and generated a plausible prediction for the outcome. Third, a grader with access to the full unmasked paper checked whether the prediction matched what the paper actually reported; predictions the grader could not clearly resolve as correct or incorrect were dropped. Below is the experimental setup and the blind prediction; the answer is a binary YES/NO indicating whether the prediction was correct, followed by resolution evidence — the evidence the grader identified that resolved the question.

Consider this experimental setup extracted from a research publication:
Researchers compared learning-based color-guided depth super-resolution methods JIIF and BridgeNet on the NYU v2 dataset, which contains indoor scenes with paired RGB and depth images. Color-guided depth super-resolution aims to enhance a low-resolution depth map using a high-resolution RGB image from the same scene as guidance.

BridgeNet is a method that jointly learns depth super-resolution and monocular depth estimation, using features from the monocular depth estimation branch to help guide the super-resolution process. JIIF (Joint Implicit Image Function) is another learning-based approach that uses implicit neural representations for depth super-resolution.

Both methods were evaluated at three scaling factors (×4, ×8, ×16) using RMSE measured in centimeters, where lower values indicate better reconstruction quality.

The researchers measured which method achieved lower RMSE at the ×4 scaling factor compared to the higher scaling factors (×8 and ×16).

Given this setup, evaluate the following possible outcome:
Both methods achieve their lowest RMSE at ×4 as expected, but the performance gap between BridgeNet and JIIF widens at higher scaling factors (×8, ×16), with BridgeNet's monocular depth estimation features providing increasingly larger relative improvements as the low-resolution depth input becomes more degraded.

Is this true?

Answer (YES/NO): NO